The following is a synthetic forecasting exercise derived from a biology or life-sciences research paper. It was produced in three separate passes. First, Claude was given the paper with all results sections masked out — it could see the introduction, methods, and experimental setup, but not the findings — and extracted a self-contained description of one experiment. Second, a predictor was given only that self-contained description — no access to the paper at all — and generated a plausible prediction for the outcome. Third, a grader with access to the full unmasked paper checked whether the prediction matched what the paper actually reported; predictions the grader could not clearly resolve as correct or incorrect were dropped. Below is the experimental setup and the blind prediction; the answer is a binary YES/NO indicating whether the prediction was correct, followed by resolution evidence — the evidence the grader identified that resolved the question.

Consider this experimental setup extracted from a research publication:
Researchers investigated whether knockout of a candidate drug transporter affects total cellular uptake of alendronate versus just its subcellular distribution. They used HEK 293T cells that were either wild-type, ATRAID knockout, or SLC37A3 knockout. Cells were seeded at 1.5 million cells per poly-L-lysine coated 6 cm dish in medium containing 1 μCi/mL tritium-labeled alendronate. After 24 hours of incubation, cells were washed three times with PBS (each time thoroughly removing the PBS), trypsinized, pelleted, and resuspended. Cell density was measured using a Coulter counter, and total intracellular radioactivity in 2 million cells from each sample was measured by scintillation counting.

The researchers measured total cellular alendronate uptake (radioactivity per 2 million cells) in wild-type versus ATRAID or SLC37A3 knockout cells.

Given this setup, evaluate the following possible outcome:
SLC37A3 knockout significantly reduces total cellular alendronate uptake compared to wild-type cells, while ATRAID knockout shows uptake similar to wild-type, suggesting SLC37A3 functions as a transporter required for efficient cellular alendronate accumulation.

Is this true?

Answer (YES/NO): NO